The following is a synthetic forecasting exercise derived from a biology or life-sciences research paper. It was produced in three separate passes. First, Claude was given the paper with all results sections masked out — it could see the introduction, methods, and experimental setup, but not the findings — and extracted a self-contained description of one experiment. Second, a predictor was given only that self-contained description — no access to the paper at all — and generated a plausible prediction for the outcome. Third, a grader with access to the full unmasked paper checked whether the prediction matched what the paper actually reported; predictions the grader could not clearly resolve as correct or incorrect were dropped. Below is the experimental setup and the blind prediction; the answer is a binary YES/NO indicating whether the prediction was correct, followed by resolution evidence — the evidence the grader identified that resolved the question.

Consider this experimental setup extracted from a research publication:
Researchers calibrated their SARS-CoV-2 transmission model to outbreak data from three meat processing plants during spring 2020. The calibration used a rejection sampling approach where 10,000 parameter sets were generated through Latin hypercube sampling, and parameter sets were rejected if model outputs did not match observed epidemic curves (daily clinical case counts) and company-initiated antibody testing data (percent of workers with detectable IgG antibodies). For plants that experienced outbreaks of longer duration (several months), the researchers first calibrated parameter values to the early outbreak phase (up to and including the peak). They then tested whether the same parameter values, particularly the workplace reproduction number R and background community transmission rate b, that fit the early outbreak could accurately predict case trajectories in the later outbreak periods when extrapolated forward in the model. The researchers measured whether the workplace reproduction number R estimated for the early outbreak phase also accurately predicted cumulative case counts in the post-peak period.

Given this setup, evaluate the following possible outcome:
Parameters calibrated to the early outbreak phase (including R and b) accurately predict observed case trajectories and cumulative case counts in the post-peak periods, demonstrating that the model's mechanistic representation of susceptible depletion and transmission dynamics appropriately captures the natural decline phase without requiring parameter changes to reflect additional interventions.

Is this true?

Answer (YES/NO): NO